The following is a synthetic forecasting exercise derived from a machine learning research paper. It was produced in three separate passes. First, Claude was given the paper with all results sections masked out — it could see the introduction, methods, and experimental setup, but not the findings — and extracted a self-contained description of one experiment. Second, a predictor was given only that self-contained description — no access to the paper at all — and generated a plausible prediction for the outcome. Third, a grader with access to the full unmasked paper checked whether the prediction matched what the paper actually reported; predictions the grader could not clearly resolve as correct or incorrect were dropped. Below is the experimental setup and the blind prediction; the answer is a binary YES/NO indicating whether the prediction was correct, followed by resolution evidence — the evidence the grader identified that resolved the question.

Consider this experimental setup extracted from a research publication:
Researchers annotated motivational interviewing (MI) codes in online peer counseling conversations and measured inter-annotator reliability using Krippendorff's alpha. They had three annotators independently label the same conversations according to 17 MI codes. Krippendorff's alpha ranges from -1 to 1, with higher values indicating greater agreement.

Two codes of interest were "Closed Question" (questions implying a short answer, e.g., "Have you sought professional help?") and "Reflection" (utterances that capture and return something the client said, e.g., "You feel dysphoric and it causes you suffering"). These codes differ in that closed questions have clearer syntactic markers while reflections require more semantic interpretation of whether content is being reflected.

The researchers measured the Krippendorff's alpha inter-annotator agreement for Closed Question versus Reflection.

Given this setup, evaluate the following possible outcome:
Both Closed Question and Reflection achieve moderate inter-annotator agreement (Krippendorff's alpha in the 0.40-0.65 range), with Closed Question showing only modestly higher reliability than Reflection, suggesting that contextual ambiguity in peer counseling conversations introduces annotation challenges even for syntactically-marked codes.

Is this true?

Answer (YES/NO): NO